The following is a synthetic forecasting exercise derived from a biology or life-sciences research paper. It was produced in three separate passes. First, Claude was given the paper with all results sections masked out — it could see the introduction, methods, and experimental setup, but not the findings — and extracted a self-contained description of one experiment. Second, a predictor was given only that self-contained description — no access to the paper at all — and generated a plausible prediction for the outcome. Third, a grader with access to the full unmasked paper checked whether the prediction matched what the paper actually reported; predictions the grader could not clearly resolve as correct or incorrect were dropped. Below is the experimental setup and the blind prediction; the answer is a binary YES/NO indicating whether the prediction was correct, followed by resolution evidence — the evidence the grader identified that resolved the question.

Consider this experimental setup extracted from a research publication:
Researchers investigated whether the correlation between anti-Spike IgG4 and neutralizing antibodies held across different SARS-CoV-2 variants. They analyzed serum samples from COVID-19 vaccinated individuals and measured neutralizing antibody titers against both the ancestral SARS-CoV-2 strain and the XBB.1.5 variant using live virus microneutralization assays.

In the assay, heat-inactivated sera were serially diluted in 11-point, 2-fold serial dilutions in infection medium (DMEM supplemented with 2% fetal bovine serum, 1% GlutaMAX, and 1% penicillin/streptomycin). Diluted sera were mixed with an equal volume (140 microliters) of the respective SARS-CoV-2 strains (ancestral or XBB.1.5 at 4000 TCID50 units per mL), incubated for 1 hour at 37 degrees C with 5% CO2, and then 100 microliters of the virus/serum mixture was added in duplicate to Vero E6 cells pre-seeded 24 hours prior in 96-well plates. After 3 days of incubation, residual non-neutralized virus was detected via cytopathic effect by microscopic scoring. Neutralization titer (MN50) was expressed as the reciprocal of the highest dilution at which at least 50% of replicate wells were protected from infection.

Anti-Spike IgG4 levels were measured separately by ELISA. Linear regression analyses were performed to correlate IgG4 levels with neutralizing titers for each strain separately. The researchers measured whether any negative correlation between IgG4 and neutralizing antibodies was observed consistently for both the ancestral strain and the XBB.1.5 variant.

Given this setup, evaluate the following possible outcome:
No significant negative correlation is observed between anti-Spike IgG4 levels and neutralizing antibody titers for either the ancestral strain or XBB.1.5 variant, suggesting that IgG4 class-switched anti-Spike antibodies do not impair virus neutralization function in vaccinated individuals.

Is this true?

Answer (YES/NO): NO